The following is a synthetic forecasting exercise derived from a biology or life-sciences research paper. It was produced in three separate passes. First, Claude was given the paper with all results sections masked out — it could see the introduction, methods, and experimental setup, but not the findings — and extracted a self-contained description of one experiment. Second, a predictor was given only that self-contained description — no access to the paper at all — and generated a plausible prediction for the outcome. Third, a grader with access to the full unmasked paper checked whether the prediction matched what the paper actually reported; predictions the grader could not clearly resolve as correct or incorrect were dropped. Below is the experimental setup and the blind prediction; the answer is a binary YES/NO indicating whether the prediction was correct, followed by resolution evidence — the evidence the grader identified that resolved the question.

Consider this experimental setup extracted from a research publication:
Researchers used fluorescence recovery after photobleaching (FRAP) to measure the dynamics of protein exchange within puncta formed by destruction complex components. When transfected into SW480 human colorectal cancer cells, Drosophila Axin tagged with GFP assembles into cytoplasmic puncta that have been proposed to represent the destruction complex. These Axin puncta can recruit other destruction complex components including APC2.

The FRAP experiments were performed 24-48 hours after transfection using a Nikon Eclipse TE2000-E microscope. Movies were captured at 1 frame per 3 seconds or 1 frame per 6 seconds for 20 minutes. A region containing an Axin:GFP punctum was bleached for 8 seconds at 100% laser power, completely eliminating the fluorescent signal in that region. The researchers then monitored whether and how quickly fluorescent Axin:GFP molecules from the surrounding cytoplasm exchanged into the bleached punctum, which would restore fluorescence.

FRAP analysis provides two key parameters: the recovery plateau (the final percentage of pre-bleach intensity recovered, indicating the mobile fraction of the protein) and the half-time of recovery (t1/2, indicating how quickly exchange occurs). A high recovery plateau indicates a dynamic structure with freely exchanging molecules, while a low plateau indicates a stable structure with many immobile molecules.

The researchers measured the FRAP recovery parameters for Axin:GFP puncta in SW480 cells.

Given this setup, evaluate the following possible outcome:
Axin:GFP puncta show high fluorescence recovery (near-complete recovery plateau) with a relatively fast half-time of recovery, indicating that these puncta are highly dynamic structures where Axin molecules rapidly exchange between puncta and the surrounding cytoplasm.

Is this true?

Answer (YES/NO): NO